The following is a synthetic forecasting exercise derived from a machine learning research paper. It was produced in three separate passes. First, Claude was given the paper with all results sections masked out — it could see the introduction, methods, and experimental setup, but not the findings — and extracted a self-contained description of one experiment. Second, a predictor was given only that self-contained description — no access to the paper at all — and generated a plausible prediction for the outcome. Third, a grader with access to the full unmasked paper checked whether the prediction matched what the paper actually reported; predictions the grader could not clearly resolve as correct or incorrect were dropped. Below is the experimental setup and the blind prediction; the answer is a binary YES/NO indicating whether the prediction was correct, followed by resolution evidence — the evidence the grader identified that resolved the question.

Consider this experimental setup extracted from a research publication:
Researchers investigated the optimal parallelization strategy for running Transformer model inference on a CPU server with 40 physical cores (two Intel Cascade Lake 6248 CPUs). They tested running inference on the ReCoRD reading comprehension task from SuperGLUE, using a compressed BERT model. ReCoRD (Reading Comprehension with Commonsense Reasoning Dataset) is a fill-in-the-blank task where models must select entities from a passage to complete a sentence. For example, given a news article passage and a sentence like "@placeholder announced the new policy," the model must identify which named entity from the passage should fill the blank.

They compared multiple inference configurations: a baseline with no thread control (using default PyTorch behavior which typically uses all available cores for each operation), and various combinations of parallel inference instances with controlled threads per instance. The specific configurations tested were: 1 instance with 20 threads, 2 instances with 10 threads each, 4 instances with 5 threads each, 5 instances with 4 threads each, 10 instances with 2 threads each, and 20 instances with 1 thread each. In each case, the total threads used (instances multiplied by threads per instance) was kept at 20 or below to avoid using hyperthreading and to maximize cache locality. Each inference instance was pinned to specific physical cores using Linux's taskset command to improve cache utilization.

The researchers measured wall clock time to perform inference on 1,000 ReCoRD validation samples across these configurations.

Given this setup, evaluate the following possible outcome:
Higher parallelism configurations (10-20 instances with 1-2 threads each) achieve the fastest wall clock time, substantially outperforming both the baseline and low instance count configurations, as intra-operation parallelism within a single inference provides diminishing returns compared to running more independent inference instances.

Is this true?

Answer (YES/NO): NO